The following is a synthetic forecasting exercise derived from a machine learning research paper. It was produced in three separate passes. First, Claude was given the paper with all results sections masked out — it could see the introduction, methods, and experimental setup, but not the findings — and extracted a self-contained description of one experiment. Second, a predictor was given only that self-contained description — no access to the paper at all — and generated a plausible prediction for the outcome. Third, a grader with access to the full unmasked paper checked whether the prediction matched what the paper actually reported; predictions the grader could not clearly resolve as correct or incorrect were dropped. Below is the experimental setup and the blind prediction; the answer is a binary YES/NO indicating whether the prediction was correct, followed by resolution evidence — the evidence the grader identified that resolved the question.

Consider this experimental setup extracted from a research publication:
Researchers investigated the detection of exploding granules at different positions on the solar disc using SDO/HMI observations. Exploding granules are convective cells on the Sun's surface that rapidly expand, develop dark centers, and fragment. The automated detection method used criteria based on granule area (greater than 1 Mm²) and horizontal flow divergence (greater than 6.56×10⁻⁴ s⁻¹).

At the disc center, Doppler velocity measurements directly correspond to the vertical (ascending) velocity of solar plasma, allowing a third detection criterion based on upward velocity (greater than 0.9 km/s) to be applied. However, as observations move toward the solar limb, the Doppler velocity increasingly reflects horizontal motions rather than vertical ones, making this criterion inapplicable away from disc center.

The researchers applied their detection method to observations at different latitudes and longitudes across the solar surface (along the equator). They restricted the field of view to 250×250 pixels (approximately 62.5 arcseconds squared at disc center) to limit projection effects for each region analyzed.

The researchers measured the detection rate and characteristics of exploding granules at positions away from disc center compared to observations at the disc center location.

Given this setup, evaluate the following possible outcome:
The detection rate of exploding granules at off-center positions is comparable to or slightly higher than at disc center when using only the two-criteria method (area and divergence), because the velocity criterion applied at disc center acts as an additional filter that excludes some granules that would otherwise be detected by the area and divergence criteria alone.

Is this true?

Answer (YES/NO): NO